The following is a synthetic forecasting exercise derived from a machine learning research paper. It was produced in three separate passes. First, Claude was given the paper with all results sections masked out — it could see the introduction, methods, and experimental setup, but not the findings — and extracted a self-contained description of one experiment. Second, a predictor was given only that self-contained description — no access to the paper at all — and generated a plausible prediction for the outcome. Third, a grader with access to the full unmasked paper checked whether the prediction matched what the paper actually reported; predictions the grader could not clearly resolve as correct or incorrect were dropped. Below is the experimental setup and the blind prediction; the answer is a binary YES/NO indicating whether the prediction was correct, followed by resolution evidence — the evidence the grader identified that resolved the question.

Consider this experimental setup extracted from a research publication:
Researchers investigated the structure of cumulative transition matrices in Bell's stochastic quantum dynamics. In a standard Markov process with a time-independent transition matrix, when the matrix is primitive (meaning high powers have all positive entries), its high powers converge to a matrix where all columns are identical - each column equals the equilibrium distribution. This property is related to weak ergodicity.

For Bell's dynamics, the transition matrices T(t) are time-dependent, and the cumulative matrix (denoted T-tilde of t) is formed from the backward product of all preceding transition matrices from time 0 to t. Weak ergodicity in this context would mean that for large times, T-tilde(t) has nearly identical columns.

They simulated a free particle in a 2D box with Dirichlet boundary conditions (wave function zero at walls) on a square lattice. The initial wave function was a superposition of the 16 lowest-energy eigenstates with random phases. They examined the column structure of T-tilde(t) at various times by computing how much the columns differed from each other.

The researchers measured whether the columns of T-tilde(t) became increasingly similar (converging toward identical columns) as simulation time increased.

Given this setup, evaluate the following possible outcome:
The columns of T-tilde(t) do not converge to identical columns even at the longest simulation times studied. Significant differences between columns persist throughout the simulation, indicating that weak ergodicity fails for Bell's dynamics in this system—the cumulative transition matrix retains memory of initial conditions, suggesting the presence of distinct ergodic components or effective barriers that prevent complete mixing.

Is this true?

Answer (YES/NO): NO